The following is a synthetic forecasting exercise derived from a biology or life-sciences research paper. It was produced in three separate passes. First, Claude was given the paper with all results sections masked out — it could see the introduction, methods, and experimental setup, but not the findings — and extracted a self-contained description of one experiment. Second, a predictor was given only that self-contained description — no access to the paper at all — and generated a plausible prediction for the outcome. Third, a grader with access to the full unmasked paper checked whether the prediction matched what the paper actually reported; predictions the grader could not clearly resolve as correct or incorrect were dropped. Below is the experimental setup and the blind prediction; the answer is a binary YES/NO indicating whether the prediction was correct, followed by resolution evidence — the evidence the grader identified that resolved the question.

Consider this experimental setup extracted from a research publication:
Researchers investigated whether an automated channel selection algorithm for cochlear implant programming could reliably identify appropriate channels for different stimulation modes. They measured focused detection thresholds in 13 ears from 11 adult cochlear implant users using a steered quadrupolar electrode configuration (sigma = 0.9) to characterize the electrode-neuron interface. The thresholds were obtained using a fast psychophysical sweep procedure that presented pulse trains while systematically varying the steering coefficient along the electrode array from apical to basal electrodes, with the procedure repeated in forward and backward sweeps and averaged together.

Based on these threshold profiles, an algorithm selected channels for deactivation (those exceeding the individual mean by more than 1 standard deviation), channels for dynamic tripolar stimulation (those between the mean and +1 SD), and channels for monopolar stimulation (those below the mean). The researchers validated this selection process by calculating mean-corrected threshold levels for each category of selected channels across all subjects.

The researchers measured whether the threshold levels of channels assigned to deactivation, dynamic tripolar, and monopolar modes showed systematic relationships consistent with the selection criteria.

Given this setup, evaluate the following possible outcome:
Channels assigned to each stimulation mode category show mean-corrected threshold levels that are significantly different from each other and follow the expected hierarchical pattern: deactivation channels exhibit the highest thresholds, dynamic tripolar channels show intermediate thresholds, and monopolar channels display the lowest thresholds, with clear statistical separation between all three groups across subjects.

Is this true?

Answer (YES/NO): NO